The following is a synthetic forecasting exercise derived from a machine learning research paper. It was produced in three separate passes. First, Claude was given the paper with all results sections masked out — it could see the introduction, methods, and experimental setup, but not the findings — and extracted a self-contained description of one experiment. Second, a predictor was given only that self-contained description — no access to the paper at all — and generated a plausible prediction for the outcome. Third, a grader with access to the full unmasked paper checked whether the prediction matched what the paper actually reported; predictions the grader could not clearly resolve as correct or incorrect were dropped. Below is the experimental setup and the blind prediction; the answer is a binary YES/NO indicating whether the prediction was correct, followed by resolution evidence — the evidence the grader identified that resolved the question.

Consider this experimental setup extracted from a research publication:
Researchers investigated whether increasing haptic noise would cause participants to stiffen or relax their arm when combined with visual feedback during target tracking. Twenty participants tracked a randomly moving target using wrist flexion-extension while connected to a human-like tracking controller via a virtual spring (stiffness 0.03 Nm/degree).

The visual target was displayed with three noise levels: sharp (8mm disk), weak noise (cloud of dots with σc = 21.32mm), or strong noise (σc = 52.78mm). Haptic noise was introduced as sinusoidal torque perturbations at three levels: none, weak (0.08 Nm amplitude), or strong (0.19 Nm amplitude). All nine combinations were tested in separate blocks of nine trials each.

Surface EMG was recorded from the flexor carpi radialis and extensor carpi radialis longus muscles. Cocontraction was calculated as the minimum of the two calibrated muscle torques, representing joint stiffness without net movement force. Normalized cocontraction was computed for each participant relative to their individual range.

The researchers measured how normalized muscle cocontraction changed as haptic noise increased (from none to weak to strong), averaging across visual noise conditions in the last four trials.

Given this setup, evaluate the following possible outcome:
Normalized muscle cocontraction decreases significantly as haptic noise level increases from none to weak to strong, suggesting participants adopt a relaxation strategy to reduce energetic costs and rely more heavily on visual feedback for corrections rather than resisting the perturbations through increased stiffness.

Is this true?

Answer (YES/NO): NO